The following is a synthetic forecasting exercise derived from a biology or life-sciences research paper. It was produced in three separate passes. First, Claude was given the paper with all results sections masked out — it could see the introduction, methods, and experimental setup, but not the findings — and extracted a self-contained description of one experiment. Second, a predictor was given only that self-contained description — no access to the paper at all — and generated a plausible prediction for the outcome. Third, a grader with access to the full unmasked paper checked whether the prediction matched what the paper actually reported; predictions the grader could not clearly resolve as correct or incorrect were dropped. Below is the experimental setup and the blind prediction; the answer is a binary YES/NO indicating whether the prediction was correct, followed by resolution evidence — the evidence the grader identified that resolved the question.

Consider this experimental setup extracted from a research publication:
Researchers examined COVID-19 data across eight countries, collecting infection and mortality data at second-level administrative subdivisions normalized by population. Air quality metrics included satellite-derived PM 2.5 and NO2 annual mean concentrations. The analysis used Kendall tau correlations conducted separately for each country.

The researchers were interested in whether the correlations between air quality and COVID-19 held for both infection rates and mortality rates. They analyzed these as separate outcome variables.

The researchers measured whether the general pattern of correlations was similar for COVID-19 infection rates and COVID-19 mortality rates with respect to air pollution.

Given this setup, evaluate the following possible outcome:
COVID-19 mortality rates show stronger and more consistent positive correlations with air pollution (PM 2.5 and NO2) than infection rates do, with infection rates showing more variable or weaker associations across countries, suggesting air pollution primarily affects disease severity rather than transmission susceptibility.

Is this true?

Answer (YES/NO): NO